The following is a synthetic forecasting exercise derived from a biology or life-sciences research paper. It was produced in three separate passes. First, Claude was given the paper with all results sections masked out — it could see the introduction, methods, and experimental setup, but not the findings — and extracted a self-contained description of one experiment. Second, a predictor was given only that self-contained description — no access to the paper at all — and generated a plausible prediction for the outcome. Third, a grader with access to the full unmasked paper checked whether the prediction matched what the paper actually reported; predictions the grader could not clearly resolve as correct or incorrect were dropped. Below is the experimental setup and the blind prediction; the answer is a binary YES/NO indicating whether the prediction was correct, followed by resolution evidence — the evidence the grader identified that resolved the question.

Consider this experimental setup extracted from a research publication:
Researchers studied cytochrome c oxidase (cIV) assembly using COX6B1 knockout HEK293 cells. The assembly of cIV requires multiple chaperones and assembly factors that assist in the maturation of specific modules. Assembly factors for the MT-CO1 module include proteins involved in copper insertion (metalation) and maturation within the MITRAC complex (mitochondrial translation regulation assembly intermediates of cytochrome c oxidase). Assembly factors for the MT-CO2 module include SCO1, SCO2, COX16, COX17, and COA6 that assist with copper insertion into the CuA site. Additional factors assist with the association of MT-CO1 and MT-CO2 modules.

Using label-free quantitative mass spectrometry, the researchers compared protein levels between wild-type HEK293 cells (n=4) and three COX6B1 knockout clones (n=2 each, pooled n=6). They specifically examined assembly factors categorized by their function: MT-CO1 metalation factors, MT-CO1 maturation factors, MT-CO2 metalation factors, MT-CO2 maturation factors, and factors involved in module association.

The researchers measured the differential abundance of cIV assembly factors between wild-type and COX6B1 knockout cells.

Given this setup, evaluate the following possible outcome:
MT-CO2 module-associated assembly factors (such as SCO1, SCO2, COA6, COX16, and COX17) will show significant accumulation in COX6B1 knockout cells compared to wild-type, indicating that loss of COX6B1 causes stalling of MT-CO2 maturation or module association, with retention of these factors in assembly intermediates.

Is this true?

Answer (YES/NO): NO